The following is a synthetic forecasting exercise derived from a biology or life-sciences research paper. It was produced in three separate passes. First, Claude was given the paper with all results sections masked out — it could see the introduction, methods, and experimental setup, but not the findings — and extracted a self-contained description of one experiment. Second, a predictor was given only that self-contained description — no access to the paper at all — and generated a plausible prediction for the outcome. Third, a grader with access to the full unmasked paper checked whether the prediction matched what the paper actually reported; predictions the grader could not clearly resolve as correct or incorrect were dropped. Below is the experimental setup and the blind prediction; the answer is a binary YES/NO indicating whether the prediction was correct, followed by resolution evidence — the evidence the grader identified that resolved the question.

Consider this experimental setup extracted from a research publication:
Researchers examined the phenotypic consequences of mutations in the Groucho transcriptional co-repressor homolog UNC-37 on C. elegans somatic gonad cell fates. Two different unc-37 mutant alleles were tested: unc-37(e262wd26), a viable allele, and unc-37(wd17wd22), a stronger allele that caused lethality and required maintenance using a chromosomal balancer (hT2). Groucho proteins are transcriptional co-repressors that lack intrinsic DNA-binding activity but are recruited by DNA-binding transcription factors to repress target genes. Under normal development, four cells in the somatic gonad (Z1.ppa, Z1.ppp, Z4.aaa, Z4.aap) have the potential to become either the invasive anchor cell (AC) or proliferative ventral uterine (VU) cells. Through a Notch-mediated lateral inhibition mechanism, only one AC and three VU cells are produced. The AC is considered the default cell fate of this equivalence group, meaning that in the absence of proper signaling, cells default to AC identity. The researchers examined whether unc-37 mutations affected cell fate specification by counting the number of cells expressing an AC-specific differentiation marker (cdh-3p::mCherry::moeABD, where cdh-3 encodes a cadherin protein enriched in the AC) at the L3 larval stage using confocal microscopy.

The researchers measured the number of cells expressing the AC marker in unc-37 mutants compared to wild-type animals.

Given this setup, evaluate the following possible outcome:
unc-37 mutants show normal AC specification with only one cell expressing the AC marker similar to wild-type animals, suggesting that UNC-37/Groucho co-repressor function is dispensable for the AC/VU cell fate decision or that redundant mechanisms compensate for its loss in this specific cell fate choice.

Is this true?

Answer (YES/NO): NO